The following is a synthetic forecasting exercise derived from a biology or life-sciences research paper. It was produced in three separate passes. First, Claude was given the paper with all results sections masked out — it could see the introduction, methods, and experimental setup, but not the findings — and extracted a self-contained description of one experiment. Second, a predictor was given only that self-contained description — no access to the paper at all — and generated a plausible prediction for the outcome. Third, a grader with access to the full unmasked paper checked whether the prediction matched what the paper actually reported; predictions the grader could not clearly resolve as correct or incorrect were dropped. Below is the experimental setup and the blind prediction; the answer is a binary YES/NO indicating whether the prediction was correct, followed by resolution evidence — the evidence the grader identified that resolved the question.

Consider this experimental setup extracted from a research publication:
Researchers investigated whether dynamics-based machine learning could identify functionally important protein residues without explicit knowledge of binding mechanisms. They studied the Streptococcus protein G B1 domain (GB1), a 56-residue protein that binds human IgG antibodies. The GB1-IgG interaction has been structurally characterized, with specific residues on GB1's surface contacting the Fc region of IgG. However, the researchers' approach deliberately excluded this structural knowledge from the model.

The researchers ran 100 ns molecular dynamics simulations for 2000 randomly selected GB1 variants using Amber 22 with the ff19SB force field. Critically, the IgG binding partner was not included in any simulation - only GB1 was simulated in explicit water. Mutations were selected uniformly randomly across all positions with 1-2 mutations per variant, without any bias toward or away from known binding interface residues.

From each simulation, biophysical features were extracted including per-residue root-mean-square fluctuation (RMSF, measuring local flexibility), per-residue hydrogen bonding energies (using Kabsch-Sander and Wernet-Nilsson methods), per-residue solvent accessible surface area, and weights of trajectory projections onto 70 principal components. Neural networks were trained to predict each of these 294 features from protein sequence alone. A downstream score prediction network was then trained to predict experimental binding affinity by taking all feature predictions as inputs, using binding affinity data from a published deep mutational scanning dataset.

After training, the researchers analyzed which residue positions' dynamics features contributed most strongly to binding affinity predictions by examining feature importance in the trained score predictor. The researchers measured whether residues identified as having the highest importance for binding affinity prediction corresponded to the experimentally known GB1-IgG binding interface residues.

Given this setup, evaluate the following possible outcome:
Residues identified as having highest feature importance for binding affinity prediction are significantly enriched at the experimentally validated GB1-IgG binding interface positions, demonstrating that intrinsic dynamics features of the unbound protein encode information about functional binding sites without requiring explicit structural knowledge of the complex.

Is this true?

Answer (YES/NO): YES